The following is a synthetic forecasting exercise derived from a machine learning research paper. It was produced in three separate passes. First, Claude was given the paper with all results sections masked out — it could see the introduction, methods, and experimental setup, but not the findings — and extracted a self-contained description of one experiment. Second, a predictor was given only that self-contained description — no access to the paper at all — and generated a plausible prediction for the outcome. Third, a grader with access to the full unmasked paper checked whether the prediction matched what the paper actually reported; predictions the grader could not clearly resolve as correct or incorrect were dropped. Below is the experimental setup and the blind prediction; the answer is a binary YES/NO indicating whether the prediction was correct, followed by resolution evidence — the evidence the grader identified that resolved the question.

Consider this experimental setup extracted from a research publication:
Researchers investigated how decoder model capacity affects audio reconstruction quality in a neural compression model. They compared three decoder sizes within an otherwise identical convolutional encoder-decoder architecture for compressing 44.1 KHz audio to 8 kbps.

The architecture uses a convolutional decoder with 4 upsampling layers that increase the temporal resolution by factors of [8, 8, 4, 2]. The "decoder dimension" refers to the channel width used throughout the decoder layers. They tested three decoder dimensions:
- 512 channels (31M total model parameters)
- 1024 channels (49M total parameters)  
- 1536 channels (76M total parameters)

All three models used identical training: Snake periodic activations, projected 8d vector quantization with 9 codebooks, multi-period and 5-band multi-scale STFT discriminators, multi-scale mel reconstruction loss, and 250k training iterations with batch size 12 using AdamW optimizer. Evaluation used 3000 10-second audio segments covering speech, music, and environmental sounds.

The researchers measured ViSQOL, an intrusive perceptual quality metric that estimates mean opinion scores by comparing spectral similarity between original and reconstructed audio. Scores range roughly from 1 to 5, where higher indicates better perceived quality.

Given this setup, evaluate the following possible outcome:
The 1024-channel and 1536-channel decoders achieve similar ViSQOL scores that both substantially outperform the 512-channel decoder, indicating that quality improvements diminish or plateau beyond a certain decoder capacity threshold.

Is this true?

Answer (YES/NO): NO